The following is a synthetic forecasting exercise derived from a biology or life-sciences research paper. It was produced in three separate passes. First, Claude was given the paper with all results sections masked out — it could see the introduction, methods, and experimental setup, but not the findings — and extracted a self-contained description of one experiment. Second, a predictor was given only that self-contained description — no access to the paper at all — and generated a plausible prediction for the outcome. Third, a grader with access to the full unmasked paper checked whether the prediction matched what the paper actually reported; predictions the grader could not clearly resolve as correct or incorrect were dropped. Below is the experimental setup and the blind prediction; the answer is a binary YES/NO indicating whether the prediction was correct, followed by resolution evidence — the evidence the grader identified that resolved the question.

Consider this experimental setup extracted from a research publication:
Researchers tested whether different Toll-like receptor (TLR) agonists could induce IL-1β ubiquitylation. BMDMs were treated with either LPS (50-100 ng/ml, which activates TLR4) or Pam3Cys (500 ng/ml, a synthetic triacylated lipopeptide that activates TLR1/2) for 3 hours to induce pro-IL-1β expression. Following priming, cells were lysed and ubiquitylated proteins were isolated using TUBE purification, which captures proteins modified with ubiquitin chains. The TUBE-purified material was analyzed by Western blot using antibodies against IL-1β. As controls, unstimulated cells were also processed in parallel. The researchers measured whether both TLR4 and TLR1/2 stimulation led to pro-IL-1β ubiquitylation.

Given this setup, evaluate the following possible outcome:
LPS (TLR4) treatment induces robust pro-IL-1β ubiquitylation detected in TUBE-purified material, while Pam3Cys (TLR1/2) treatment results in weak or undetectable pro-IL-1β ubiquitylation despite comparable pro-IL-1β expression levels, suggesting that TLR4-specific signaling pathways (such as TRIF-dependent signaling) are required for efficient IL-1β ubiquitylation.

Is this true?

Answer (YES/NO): NO